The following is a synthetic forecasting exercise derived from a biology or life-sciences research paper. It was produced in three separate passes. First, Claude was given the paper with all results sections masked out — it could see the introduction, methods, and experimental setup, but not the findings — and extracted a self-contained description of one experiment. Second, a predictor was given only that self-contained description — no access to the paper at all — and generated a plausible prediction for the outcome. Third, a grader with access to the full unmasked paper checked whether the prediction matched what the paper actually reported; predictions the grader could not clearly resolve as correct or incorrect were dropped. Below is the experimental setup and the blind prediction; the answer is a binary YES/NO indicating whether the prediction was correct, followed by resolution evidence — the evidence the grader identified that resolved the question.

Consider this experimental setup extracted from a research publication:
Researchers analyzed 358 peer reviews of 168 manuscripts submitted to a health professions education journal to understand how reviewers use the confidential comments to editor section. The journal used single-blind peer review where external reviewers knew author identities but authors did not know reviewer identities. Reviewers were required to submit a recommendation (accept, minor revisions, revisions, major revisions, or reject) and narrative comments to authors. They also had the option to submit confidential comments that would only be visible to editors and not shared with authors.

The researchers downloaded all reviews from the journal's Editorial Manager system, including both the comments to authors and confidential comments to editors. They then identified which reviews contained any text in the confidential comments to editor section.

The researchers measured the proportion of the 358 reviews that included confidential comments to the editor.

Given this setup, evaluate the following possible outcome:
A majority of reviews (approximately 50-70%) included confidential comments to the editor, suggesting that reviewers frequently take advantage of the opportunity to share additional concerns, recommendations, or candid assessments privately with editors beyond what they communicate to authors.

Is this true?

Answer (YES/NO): NO